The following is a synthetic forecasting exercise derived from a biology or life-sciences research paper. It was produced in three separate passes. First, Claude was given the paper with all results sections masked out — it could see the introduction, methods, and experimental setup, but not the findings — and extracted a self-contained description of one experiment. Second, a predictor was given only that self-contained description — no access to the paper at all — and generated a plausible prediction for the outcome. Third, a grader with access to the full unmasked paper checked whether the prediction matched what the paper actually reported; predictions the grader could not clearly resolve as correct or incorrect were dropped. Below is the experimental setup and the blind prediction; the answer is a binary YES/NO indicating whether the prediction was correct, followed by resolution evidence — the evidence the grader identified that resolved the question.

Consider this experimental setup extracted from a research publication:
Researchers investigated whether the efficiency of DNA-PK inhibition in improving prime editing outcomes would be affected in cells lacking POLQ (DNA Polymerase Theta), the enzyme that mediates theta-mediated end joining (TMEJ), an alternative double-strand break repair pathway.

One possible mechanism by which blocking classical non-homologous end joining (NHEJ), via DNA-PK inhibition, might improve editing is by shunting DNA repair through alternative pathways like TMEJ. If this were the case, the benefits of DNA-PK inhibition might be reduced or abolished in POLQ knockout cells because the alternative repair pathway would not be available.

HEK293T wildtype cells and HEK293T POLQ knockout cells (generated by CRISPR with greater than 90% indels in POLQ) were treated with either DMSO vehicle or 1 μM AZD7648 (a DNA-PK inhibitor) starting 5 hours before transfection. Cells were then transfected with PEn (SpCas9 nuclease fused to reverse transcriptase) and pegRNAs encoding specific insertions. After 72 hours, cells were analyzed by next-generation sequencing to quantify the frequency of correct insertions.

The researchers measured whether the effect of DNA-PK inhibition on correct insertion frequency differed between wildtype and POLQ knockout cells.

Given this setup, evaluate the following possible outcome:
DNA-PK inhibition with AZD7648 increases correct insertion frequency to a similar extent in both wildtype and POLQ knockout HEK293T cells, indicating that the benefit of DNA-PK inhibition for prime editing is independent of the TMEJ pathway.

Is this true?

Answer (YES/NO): YES